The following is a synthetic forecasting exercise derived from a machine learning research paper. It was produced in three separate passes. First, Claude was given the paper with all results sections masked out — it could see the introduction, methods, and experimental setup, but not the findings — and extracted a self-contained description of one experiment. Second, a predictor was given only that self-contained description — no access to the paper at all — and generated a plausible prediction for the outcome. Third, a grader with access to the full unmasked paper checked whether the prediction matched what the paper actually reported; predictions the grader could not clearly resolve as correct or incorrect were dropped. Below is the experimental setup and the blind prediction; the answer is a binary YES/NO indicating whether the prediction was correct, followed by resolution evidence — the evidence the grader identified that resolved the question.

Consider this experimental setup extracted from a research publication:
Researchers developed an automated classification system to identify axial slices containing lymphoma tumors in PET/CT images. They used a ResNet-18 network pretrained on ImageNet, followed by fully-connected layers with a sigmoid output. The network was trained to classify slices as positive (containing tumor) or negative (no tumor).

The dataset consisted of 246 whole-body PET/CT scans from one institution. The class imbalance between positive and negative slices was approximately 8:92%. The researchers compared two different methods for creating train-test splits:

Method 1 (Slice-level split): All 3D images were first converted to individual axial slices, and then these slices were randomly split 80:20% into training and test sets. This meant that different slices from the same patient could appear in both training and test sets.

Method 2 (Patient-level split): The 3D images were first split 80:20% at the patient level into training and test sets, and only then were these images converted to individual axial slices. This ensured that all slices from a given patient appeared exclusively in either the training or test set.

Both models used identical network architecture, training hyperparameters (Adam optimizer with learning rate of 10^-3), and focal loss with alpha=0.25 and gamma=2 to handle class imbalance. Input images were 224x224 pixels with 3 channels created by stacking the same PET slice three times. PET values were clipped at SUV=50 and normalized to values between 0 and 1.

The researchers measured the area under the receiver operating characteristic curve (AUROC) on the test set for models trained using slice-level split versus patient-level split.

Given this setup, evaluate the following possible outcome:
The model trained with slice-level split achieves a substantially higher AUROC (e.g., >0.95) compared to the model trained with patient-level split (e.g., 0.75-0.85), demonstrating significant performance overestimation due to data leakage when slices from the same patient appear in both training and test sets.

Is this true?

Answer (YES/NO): NO